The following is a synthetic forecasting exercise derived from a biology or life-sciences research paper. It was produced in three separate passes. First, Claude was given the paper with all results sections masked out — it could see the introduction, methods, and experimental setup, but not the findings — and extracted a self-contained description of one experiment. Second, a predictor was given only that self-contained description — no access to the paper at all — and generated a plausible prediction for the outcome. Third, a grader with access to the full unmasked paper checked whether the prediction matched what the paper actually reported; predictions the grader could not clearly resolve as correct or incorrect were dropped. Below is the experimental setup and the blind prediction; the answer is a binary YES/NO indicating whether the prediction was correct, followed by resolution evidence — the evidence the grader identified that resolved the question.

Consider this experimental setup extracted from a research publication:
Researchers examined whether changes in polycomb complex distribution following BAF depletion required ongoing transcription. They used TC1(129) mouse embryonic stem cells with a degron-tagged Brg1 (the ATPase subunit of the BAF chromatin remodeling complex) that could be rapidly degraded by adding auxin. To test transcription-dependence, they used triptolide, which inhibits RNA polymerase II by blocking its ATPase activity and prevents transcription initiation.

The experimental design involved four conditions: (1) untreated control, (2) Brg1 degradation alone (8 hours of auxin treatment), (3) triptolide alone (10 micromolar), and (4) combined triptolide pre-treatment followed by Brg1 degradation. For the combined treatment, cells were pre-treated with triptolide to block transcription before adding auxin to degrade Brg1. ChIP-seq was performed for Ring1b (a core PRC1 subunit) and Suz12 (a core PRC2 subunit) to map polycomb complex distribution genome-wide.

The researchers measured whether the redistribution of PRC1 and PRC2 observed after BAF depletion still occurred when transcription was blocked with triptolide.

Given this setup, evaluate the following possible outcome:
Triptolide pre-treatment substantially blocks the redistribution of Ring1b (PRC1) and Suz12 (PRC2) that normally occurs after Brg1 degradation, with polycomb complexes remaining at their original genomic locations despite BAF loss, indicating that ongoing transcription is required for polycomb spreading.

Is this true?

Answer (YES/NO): NO